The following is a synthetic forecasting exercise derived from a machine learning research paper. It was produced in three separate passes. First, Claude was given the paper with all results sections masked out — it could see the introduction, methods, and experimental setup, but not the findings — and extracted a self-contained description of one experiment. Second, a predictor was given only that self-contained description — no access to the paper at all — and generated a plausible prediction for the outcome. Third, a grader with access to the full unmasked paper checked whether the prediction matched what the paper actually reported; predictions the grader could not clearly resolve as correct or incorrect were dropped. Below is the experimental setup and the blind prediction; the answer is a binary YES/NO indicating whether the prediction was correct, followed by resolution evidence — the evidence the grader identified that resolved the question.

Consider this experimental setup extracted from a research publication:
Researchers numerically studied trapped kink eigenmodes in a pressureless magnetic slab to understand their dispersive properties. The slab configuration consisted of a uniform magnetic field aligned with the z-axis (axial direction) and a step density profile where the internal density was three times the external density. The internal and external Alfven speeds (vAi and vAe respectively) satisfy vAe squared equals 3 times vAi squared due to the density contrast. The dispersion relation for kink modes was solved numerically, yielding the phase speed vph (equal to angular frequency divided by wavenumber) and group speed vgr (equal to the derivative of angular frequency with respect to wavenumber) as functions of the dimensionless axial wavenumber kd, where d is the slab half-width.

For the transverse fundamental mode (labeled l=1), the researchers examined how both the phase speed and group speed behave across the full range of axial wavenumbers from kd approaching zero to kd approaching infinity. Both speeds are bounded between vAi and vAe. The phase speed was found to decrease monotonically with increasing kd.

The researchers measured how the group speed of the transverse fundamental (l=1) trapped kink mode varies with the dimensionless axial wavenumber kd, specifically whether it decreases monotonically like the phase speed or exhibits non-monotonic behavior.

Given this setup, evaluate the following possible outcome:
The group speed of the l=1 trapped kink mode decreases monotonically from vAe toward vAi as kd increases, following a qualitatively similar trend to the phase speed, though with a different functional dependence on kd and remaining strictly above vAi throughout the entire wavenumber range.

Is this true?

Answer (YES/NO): NO